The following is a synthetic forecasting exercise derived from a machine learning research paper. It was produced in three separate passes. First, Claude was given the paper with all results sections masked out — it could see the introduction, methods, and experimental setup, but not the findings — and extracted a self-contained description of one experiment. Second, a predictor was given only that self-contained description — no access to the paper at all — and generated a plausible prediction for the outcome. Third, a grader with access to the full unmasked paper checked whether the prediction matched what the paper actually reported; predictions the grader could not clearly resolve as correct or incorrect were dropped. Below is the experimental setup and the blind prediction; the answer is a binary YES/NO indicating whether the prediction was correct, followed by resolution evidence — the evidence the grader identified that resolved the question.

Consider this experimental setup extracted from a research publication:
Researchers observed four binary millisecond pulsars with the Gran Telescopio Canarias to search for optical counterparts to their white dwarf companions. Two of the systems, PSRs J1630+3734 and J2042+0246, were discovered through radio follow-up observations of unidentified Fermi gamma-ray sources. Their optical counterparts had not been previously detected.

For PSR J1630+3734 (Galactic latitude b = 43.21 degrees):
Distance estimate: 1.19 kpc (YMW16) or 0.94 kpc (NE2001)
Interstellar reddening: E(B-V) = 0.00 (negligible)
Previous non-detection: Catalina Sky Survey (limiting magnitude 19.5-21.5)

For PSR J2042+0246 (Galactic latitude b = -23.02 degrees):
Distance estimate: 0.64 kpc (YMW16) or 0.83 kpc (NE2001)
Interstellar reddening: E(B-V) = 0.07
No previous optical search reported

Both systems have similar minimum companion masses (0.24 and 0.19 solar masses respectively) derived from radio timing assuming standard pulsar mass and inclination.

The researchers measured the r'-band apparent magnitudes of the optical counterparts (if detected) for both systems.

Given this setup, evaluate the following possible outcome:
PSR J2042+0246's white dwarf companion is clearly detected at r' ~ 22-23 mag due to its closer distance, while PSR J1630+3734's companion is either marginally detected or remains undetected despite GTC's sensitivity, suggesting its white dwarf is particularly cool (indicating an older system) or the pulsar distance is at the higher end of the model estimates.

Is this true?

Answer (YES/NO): NO